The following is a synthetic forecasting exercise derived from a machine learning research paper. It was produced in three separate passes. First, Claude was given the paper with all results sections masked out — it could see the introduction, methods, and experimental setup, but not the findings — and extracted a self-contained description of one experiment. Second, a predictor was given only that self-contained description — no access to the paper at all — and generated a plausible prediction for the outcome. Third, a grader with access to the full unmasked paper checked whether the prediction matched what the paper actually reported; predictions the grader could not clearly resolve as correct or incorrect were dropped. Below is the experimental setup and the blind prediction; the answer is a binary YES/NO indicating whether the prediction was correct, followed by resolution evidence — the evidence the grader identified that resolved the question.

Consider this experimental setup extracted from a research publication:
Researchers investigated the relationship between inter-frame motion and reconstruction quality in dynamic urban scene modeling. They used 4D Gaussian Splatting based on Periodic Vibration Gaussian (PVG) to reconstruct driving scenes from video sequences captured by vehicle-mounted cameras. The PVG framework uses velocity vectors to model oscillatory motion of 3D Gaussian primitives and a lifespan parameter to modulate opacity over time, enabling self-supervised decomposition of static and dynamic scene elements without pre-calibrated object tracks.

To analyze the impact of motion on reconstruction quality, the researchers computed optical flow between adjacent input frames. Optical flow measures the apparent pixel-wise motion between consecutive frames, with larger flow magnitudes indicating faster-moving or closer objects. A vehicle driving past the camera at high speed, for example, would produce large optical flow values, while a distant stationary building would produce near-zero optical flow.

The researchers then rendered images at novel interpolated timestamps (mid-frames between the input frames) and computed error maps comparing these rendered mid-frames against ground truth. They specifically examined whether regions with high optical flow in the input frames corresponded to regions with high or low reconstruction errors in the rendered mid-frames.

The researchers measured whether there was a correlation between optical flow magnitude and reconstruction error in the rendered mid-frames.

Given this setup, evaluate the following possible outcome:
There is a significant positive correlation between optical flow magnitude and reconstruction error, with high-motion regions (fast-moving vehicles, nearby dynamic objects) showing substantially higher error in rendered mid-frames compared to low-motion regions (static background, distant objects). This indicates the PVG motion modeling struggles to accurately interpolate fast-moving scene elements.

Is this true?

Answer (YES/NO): YES